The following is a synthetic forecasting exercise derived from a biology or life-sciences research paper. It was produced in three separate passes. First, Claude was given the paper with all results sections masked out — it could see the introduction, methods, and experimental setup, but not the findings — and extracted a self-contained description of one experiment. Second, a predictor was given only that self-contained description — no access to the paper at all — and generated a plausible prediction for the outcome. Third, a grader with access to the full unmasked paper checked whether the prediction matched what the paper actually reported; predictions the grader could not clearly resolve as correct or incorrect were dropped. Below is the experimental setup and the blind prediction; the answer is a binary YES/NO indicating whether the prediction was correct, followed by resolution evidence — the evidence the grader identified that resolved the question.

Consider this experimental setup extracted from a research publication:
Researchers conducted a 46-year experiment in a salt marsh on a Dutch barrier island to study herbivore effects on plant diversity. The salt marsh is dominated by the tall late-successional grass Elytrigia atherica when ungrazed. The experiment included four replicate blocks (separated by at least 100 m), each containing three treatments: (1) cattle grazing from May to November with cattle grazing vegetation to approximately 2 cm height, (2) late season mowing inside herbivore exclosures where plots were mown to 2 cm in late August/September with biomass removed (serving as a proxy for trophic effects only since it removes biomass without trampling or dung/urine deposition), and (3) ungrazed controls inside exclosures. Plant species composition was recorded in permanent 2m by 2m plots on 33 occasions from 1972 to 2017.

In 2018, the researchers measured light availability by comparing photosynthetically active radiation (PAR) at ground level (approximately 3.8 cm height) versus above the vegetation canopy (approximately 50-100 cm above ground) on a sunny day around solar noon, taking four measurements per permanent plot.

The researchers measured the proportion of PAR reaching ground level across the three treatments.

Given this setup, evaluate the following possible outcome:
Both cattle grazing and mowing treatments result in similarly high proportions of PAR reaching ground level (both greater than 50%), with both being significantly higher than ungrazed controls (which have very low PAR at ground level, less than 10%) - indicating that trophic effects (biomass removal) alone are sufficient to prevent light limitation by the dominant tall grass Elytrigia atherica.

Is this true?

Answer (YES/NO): NO